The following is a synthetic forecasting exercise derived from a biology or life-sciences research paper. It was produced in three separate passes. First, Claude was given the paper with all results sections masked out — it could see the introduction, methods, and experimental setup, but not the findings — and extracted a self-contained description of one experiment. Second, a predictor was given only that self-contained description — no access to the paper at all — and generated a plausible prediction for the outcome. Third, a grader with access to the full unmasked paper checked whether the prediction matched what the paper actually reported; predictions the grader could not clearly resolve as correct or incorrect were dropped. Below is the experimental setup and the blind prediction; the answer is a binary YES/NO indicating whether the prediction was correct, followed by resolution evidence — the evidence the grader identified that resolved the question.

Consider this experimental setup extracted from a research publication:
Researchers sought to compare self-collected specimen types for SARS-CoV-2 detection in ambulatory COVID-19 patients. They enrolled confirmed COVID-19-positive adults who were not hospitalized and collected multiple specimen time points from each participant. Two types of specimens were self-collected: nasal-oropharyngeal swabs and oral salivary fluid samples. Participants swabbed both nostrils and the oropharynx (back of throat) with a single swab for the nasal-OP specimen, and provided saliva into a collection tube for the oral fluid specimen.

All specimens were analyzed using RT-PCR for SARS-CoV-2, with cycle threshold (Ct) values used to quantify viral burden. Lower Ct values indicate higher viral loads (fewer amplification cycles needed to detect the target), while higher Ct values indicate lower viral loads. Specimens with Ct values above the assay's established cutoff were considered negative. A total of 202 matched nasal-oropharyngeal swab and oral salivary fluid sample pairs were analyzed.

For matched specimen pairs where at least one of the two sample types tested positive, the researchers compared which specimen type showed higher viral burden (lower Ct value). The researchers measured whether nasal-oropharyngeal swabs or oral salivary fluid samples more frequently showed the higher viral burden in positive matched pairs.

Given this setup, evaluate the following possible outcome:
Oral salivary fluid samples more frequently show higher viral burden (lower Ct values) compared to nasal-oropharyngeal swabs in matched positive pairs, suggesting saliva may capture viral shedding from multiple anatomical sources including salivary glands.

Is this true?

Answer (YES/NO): NO